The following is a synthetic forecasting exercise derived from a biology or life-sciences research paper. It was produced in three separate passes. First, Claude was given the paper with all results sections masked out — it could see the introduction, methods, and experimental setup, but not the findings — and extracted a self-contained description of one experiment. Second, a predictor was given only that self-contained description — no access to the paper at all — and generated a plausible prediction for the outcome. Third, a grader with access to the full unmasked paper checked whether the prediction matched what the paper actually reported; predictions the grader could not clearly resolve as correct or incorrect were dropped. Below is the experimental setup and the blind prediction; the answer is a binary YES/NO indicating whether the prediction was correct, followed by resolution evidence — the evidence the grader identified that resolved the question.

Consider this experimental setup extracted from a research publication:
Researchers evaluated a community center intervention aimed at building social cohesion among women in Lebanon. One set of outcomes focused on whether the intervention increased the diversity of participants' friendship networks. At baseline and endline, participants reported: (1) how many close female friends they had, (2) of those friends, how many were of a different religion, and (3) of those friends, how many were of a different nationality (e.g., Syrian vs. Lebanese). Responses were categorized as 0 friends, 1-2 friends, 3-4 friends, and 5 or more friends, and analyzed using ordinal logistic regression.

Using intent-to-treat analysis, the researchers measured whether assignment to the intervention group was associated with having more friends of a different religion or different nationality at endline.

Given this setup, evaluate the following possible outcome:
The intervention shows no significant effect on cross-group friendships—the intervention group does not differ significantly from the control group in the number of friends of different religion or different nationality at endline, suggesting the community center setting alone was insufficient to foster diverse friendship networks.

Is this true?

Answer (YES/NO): YES